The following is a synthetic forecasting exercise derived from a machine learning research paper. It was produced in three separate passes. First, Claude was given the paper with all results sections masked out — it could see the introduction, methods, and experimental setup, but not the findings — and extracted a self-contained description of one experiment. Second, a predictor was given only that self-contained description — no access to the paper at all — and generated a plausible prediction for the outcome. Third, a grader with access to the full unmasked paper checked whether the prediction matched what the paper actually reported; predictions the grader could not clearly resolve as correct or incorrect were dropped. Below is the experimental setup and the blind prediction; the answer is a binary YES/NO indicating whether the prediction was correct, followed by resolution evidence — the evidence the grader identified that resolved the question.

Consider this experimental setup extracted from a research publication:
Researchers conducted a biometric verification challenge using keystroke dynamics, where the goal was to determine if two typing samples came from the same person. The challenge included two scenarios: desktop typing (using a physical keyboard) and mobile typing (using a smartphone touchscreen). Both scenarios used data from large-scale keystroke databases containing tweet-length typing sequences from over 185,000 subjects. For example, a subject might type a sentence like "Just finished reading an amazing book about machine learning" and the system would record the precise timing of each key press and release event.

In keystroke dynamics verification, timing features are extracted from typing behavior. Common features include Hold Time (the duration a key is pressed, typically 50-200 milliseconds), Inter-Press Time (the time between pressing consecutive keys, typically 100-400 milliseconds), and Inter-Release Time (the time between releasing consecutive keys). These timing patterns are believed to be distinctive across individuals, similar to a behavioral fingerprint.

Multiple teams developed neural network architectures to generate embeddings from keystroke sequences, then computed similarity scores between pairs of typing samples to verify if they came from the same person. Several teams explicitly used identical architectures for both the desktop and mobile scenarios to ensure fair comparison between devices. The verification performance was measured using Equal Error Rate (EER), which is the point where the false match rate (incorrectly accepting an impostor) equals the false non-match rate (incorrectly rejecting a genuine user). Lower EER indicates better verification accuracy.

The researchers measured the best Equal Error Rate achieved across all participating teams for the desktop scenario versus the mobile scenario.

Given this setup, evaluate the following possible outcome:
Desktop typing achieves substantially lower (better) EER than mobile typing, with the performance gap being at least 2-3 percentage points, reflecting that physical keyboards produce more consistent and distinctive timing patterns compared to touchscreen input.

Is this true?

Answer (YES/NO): NO